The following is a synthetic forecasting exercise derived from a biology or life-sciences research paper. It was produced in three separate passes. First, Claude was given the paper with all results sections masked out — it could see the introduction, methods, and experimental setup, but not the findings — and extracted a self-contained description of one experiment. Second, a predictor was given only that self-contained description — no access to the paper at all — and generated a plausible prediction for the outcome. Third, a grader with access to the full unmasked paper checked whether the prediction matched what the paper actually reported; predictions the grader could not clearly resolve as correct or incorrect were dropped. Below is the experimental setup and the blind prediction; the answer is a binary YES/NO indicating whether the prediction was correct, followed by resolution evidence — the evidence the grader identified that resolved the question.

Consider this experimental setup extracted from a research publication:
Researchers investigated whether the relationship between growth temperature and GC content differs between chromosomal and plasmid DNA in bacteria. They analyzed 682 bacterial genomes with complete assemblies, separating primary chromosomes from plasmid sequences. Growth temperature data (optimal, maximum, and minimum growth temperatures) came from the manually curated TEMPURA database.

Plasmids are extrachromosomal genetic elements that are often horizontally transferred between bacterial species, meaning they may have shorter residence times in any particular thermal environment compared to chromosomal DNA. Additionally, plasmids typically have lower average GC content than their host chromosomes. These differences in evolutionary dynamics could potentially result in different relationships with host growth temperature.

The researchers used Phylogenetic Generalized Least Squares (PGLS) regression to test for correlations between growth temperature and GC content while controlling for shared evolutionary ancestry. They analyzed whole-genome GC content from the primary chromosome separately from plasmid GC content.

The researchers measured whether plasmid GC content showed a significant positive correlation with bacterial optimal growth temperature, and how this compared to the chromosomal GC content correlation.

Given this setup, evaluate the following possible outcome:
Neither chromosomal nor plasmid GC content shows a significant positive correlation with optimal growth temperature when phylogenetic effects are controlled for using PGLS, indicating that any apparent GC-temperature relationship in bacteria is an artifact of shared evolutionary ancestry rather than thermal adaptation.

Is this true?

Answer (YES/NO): NO